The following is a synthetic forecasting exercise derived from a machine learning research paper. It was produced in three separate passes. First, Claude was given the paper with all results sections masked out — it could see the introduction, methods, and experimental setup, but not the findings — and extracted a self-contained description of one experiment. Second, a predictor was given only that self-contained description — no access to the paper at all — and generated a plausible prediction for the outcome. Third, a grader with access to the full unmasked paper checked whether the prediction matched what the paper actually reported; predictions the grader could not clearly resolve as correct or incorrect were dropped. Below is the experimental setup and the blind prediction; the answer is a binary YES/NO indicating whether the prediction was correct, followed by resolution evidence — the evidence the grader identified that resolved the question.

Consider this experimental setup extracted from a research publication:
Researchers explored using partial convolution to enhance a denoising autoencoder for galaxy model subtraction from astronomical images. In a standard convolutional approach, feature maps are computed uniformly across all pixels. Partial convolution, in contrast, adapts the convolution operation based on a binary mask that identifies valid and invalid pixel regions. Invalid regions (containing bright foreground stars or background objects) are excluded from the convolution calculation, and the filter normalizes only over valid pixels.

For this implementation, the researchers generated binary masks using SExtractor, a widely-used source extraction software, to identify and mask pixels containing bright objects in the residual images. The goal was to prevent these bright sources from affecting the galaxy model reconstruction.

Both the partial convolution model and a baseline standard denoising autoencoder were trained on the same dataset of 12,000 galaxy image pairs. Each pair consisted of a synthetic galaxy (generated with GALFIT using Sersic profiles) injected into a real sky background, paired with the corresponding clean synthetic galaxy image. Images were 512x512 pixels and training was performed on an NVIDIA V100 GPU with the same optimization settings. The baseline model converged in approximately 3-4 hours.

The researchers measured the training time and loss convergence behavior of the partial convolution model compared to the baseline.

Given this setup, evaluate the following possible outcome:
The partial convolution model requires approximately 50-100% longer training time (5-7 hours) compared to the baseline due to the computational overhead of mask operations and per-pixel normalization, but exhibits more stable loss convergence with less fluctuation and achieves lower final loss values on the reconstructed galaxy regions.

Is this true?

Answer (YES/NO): NO